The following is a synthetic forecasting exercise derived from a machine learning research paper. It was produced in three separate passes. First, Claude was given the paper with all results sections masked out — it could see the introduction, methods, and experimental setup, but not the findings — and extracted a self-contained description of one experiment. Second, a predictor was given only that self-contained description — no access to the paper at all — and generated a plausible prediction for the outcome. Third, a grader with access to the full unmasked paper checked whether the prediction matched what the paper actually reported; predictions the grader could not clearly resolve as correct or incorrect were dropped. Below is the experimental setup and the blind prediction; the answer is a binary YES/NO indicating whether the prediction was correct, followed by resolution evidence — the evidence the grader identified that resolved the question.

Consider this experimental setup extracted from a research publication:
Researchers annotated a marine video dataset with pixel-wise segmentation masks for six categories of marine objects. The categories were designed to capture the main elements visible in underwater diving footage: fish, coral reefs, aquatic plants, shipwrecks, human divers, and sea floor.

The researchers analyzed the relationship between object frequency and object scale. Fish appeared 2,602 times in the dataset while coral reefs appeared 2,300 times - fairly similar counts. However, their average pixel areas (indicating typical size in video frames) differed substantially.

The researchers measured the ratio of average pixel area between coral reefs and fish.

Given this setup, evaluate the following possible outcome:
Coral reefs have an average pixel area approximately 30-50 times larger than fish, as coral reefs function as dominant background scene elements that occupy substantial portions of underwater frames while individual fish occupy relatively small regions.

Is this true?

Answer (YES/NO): NO